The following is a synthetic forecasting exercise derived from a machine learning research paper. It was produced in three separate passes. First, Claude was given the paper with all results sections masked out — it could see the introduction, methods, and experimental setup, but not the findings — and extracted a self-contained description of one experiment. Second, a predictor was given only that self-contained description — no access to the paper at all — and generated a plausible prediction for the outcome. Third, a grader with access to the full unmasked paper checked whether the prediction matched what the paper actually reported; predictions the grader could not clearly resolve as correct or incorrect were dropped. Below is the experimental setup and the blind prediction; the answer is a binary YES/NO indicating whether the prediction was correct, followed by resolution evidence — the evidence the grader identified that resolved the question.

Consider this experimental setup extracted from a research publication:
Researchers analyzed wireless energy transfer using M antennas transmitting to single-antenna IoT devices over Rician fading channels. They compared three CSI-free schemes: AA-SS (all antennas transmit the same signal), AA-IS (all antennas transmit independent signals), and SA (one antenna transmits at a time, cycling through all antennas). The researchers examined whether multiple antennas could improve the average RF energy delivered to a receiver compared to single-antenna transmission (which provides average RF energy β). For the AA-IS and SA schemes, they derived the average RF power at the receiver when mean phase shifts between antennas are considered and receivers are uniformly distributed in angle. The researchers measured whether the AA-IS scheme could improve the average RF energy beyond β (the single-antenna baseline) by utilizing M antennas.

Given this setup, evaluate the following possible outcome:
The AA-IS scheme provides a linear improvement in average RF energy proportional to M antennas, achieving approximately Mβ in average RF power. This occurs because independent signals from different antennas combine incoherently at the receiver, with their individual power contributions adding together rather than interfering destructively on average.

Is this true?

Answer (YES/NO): NO